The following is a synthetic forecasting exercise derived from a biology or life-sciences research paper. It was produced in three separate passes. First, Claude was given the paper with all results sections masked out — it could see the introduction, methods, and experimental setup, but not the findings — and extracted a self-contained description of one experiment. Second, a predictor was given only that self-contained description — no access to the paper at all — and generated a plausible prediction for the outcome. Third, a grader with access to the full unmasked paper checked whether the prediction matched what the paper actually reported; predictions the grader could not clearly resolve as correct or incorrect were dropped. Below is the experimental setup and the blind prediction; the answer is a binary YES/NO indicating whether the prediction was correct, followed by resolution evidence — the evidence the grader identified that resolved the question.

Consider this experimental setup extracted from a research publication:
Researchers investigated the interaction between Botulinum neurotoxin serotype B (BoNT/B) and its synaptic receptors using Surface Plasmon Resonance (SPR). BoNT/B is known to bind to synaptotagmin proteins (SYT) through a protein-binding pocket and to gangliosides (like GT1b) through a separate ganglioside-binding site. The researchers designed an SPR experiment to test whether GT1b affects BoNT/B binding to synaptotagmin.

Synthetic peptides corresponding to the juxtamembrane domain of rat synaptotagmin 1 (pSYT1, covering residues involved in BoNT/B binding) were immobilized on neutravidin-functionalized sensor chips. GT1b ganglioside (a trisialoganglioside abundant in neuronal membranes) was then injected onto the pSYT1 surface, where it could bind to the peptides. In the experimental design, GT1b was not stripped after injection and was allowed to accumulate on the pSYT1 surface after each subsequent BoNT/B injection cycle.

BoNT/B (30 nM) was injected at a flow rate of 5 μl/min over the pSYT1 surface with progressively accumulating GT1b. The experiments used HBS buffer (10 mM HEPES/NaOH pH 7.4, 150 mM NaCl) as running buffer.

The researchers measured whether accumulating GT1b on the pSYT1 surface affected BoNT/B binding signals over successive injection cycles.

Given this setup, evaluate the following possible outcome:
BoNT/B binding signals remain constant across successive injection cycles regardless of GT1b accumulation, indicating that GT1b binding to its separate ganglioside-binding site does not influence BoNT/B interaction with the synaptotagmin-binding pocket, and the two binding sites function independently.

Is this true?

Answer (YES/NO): NO